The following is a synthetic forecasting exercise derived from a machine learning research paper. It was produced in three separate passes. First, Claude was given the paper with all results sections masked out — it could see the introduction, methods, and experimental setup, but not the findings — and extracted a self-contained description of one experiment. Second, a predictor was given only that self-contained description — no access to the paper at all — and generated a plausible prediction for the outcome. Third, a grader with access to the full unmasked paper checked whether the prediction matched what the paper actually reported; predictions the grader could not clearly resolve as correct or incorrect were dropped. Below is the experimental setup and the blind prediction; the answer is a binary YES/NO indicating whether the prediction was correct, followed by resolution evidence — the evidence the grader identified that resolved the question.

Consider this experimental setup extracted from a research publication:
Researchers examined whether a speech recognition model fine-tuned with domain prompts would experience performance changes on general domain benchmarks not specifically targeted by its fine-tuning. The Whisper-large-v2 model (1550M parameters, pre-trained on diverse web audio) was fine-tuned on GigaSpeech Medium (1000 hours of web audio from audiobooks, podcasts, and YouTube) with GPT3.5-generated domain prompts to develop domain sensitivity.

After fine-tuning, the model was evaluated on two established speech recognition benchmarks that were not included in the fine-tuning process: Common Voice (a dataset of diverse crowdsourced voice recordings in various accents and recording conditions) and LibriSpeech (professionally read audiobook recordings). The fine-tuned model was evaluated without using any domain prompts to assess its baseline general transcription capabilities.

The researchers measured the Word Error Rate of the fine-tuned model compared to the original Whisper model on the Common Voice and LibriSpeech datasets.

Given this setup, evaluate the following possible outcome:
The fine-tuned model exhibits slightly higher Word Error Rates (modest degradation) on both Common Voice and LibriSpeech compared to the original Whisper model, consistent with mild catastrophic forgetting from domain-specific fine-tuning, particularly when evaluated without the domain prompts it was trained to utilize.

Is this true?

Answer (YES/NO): YES